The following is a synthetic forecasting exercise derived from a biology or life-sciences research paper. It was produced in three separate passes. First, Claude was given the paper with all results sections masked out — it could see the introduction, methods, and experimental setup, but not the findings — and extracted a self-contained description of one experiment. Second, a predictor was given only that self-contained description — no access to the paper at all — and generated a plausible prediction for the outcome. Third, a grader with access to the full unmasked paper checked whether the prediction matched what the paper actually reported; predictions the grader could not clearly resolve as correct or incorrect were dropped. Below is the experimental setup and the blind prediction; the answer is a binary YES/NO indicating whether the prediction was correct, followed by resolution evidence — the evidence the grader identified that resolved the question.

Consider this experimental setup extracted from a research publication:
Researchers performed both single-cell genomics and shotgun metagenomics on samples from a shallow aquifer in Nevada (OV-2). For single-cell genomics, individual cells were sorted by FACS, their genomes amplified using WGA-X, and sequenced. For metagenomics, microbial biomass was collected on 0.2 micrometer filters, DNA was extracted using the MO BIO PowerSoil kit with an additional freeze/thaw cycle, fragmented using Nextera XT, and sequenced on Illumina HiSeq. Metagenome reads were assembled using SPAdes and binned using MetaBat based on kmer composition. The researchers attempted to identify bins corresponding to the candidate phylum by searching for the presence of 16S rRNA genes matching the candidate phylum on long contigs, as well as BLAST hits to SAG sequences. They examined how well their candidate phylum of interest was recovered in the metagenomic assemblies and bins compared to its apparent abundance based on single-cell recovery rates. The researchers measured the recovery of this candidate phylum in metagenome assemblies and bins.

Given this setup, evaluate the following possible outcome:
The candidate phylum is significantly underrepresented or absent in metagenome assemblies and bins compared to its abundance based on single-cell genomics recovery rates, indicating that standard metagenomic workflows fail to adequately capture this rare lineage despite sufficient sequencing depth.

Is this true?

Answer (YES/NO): NO